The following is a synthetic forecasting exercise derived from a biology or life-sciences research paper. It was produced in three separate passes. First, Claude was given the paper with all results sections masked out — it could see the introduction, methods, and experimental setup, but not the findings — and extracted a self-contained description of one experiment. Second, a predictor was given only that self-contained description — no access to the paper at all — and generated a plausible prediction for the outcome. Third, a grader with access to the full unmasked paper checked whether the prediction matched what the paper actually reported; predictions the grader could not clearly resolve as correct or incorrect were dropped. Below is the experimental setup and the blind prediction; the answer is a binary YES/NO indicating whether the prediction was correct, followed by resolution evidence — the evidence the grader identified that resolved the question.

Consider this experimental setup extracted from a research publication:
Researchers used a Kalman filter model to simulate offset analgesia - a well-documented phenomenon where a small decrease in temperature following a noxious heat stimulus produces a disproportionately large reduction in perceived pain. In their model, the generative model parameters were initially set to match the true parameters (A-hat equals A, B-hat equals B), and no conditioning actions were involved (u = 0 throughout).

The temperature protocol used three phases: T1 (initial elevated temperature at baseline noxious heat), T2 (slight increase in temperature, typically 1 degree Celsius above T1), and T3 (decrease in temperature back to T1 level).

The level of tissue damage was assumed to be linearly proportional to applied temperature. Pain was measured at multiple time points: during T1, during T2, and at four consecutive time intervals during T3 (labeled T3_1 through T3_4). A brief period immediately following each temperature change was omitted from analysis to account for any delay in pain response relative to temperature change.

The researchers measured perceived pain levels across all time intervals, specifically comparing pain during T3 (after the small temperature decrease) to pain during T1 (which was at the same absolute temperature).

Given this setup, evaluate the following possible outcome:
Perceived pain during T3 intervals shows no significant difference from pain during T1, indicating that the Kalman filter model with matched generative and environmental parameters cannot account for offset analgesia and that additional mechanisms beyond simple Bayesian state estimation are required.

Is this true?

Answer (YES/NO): NO